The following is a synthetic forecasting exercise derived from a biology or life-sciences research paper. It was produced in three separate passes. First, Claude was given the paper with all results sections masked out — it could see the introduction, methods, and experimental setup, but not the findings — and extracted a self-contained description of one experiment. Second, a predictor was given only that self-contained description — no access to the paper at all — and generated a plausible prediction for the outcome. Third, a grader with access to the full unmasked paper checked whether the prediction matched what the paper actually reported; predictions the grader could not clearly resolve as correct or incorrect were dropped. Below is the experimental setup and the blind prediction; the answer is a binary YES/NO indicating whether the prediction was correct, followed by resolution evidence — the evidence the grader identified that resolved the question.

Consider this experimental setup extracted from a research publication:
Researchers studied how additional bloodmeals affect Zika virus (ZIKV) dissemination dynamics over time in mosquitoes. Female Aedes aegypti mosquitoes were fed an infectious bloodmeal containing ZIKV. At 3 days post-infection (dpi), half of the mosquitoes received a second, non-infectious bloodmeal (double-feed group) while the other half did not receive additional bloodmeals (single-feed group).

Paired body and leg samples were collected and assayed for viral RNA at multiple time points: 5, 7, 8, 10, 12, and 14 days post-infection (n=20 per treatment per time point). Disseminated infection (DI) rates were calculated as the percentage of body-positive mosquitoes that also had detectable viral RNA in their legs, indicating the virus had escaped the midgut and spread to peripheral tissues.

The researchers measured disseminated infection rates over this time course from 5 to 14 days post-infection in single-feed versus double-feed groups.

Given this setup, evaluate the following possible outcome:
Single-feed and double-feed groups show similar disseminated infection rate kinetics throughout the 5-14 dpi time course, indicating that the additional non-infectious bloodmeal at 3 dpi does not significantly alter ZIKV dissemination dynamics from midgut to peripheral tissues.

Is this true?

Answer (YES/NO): NO